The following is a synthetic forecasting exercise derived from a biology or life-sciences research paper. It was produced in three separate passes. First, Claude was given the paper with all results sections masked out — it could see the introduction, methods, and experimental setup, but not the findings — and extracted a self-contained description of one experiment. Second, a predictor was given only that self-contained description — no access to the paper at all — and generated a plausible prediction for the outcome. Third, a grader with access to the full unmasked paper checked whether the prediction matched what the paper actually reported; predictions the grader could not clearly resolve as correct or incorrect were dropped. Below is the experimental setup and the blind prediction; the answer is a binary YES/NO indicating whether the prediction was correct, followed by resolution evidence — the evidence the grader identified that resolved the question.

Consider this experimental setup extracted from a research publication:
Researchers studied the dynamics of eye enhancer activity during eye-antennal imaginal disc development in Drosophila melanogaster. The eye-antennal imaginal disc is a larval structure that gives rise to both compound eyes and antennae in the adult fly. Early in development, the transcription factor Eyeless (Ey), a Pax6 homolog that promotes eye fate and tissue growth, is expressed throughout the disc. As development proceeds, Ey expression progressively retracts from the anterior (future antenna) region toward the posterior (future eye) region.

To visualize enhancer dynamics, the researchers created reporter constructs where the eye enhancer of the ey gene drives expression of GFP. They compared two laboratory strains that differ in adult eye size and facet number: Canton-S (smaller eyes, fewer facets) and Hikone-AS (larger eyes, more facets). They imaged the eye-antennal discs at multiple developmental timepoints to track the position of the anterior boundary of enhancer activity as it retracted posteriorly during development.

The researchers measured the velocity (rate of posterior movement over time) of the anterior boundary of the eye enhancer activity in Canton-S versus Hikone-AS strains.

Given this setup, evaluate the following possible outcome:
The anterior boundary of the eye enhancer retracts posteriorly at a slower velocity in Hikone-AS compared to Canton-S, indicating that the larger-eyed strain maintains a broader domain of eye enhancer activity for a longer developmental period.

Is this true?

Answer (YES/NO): NO